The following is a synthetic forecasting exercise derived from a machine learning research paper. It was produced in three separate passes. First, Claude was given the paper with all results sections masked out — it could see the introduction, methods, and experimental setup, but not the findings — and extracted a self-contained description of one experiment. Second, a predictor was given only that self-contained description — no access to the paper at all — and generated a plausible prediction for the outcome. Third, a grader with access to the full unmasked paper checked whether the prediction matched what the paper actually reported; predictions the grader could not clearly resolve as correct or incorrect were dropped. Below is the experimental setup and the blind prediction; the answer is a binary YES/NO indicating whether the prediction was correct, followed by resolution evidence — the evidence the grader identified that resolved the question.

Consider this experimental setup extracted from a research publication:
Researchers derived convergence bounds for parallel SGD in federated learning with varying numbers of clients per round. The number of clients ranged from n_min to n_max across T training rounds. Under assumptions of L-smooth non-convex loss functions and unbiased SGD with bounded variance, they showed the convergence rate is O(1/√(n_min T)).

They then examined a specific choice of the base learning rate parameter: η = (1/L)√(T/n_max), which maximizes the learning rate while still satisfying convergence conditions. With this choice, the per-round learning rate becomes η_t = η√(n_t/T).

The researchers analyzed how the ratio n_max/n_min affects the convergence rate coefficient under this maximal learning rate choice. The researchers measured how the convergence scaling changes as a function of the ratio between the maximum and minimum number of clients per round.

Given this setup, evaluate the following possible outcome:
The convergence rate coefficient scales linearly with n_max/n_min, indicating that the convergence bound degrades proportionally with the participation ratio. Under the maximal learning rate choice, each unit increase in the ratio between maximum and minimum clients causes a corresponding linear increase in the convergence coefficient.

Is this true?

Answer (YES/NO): NO